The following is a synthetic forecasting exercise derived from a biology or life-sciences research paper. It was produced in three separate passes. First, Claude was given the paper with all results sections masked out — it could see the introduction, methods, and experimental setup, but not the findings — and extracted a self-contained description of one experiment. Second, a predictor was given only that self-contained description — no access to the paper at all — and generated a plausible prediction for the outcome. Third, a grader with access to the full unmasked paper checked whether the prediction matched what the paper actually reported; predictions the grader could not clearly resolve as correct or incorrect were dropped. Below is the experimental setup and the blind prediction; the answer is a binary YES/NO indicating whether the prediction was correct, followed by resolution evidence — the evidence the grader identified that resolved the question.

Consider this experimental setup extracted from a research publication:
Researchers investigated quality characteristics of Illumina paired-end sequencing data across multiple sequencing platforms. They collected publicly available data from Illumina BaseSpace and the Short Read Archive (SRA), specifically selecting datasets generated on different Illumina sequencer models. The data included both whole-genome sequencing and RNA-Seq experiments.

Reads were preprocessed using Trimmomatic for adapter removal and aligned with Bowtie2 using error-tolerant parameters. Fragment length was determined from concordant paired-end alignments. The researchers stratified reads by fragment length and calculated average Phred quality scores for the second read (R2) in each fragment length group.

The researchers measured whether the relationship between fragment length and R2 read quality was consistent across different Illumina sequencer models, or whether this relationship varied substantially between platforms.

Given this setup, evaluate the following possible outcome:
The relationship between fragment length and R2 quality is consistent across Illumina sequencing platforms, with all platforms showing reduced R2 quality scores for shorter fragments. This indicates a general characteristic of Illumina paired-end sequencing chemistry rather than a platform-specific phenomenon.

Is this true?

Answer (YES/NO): NO